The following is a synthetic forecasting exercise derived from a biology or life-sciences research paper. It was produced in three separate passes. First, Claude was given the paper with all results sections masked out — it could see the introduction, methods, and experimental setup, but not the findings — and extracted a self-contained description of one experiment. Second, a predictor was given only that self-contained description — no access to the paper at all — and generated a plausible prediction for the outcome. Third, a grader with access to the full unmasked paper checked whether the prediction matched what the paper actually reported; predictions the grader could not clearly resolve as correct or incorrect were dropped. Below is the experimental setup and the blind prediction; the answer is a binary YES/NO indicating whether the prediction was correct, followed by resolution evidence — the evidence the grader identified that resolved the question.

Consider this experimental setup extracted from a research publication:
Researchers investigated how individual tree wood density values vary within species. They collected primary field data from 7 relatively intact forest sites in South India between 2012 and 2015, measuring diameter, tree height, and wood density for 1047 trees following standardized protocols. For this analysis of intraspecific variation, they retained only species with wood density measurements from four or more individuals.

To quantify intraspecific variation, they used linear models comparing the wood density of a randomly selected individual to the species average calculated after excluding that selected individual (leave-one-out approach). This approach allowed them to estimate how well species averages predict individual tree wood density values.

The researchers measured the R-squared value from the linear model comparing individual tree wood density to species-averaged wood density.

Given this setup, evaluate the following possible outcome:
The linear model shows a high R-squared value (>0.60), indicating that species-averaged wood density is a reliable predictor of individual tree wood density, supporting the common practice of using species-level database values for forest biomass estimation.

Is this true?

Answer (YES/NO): YES